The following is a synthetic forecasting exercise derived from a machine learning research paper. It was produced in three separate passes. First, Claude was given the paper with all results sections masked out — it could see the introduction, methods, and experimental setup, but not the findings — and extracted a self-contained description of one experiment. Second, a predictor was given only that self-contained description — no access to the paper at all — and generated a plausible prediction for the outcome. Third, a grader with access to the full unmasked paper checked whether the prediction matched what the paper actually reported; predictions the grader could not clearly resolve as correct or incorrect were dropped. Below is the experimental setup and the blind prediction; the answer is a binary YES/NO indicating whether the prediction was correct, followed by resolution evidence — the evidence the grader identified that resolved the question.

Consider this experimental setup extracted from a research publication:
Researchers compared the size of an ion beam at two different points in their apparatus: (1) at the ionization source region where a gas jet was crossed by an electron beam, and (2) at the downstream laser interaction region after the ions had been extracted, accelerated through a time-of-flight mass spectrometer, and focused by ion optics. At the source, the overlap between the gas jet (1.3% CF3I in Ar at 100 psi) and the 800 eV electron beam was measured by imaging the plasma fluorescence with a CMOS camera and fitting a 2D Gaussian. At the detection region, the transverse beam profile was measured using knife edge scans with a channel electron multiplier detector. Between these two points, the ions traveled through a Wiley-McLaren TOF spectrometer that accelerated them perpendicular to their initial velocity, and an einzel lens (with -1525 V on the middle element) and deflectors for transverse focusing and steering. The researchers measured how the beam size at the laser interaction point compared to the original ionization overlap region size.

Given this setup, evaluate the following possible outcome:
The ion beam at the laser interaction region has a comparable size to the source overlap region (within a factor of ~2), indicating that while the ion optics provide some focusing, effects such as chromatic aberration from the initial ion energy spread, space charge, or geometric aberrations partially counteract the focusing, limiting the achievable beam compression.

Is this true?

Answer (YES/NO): YES